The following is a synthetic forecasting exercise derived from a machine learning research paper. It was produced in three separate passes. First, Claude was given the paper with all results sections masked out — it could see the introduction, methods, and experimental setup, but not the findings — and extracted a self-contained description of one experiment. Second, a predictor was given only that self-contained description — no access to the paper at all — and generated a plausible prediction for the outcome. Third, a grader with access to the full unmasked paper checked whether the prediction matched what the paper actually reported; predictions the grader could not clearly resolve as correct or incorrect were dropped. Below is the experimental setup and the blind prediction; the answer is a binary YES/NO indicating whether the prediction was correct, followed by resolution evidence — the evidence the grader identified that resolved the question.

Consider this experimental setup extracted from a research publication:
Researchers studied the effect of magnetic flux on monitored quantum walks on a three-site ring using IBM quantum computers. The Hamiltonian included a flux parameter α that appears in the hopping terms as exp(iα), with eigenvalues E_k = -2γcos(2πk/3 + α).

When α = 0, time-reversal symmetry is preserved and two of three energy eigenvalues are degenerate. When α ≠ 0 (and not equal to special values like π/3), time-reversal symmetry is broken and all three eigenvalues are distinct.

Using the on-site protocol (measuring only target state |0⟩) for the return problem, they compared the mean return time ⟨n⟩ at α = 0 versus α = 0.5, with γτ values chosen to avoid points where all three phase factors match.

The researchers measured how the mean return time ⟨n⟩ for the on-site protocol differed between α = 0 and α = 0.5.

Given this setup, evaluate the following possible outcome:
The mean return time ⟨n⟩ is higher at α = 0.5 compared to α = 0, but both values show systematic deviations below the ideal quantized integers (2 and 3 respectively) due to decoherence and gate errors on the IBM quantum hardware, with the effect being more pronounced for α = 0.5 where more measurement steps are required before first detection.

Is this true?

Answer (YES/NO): NO